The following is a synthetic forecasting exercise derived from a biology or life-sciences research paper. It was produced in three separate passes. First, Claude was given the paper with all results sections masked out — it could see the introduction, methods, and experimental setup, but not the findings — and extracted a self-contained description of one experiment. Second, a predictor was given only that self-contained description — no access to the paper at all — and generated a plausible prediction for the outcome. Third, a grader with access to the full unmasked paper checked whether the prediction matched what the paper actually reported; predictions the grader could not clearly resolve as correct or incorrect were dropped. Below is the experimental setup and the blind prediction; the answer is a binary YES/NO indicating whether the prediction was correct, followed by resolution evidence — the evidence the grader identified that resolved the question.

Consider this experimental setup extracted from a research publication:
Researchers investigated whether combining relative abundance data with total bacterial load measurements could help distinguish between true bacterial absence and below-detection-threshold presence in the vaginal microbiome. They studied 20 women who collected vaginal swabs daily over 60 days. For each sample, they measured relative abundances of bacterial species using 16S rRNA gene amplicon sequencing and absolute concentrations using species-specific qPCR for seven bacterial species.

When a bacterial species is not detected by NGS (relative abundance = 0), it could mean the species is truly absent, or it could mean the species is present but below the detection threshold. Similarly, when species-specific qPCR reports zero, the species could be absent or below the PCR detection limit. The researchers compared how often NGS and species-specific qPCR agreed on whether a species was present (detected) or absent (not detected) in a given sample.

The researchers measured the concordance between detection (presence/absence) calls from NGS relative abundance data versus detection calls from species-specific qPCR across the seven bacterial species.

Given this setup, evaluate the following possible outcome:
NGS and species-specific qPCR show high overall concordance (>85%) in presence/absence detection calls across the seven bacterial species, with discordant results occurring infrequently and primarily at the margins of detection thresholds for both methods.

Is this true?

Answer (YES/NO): NO